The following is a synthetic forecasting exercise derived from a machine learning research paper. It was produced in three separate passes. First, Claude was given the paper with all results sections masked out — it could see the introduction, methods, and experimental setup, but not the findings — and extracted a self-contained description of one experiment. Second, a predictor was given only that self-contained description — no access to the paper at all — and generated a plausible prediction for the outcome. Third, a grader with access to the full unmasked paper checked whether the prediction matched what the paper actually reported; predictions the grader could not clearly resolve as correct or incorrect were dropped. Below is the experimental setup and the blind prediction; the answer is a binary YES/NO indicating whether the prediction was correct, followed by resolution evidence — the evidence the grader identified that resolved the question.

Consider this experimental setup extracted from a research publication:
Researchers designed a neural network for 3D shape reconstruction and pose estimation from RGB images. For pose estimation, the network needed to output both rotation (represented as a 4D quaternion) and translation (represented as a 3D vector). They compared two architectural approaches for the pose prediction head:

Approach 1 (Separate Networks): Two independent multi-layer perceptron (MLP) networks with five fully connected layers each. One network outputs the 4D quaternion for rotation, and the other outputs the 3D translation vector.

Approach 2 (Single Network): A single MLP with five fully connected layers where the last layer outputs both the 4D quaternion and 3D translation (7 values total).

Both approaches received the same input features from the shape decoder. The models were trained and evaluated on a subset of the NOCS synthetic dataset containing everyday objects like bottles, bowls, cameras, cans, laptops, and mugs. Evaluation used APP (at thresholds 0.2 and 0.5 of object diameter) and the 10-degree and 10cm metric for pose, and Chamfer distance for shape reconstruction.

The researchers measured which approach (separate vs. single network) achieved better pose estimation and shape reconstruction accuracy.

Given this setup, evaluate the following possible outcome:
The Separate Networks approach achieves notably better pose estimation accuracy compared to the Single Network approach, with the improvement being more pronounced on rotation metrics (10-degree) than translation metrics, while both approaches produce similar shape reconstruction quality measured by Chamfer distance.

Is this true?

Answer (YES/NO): NO